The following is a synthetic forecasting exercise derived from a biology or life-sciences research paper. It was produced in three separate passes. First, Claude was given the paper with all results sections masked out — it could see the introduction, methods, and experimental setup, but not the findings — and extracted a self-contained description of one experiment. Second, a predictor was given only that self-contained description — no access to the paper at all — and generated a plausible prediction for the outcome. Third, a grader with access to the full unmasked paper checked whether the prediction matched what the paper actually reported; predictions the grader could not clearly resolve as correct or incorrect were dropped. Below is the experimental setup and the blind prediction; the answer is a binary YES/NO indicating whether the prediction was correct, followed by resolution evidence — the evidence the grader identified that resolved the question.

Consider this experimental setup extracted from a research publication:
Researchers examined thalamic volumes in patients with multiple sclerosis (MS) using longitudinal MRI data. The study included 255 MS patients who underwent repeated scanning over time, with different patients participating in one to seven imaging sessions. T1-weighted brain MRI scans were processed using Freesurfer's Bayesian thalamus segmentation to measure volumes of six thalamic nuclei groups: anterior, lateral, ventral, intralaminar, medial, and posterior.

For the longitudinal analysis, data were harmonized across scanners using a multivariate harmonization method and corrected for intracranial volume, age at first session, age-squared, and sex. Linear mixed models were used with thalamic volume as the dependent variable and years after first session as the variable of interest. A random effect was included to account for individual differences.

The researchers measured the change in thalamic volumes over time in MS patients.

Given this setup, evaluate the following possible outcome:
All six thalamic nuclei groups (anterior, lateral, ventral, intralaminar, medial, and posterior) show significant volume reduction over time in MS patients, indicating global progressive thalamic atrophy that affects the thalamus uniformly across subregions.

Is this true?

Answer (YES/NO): NO